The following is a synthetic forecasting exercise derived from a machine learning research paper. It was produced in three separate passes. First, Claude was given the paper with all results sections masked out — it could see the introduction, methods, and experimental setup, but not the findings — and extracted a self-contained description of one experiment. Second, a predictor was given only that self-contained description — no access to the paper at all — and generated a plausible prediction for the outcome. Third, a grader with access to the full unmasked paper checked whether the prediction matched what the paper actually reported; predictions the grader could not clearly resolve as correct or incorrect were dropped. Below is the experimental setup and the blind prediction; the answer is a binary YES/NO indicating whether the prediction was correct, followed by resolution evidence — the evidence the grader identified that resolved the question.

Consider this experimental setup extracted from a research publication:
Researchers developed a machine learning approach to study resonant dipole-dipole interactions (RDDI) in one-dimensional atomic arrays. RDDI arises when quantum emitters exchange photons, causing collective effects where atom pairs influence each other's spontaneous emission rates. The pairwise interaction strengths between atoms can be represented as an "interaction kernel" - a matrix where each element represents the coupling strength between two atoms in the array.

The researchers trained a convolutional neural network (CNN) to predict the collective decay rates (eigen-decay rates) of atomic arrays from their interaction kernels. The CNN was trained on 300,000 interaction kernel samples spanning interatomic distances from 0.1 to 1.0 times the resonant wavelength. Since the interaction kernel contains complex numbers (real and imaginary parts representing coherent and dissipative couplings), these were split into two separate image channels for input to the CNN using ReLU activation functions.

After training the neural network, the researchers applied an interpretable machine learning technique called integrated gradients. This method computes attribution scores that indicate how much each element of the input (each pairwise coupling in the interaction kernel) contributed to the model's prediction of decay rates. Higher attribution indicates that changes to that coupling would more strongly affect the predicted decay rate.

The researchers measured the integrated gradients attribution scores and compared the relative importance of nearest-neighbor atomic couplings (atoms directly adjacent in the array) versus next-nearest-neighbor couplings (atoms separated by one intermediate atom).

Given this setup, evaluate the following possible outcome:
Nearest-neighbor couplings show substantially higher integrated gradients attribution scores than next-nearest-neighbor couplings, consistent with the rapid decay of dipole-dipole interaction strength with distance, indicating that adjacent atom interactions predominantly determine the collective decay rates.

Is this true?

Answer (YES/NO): NO